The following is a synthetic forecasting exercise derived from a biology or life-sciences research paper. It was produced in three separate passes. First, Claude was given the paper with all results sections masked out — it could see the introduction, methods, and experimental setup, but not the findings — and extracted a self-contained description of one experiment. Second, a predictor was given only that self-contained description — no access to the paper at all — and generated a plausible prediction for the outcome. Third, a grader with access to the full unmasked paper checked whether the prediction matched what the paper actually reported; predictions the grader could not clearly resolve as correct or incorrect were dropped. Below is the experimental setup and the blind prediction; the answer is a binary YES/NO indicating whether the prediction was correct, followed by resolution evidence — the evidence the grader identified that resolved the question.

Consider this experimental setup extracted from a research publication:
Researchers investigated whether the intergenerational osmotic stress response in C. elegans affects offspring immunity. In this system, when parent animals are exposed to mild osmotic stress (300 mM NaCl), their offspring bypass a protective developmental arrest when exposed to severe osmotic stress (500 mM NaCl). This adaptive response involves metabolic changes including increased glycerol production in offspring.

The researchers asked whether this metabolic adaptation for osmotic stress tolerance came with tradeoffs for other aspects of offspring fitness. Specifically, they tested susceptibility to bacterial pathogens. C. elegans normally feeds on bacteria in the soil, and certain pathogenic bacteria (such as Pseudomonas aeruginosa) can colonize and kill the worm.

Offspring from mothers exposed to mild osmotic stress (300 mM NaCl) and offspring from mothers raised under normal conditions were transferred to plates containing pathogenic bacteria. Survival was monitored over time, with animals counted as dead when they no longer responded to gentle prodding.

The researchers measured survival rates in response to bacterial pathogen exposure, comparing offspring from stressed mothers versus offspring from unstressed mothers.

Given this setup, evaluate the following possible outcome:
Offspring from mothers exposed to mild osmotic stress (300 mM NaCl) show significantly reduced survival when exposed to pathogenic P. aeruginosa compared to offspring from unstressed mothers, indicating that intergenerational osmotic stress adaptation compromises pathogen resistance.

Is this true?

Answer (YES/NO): YES